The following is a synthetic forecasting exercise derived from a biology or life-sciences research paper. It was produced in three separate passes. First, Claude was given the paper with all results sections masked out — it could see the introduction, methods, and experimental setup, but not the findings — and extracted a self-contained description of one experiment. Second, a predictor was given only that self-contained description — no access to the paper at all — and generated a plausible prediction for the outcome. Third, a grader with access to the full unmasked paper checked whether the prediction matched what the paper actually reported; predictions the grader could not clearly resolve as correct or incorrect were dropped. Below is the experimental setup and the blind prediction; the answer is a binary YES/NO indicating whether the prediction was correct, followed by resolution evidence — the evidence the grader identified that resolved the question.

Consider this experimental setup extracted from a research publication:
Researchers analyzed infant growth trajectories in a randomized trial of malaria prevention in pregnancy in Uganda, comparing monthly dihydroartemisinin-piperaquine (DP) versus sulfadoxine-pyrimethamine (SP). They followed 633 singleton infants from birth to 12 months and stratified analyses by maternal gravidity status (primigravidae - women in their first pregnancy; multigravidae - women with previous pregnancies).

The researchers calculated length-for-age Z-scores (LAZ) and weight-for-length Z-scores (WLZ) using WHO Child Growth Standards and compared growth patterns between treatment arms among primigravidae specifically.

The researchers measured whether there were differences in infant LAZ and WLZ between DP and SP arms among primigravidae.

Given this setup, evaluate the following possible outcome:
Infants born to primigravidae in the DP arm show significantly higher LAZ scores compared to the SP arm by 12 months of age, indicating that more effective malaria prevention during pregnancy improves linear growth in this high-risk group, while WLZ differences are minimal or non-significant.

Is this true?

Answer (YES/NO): NO